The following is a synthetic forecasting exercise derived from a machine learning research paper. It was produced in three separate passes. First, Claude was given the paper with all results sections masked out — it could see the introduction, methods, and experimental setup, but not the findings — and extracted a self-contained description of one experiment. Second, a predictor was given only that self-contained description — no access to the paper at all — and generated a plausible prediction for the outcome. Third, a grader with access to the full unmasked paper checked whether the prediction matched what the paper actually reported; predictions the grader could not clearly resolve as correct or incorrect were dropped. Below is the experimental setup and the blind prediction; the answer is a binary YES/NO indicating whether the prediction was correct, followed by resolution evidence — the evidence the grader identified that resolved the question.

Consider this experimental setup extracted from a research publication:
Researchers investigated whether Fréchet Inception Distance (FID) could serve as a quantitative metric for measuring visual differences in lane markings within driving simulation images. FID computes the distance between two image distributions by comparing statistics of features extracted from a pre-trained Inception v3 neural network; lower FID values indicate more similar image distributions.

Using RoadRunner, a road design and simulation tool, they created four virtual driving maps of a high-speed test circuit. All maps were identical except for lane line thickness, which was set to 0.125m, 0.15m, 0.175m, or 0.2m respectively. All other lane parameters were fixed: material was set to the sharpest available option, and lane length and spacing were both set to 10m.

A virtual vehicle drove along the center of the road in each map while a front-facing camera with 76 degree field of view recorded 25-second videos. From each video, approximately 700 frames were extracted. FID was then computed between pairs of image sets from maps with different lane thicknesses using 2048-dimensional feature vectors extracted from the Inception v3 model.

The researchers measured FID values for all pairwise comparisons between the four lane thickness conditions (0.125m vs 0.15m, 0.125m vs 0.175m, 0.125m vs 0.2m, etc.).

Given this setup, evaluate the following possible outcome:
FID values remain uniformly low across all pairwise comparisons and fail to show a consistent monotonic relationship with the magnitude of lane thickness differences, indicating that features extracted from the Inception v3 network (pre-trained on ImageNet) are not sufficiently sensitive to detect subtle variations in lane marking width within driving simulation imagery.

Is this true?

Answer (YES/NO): NO